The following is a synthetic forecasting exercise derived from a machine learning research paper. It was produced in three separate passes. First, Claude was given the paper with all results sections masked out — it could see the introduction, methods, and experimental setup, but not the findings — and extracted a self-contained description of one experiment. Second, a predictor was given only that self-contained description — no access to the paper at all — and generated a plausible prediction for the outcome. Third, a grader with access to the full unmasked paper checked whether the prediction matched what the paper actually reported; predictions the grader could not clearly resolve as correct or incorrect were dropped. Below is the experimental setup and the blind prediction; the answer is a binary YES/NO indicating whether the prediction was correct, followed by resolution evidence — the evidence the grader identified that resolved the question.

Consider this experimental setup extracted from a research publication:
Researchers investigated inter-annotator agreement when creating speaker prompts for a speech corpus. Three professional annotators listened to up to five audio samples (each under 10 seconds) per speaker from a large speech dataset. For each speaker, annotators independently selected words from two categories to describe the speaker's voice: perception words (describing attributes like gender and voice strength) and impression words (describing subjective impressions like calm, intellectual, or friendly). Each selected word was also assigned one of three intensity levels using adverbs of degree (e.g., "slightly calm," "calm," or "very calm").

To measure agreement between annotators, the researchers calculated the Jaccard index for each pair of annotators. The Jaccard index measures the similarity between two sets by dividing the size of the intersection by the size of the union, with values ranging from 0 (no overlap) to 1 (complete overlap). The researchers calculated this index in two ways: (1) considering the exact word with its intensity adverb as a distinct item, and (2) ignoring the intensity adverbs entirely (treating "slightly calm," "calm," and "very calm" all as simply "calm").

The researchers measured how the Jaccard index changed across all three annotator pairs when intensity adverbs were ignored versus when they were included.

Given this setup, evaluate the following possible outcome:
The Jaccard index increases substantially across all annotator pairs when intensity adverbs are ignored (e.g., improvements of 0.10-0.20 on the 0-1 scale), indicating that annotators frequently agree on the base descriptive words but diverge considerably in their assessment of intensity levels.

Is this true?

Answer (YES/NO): YES